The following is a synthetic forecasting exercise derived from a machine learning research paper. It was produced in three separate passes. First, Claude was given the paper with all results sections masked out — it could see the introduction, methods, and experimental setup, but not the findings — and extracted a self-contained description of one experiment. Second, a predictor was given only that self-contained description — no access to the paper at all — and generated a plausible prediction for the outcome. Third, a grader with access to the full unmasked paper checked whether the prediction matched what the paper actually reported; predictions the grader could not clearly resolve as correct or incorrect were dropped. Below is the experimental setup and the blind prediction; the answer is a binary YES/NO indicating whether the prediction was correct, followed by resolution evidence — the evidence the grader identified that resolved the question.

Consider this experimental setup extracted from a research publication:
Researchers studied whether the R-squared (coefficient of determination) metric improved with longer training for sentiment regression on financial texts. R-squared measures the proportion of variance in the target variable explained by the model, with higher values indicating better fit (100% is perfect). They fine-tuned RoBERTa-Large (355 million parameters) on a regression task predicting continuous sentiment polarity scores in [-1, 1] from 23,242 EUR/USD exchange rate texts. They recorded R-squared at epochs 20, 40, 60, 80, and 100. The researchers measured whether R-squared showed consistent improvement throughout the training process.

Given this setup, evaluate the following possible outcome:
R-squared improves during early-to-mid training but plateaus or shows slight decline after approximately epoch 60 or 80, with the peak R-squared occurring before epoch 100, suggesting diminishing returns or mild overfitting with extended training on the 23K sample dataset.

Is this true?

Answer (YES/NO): NO